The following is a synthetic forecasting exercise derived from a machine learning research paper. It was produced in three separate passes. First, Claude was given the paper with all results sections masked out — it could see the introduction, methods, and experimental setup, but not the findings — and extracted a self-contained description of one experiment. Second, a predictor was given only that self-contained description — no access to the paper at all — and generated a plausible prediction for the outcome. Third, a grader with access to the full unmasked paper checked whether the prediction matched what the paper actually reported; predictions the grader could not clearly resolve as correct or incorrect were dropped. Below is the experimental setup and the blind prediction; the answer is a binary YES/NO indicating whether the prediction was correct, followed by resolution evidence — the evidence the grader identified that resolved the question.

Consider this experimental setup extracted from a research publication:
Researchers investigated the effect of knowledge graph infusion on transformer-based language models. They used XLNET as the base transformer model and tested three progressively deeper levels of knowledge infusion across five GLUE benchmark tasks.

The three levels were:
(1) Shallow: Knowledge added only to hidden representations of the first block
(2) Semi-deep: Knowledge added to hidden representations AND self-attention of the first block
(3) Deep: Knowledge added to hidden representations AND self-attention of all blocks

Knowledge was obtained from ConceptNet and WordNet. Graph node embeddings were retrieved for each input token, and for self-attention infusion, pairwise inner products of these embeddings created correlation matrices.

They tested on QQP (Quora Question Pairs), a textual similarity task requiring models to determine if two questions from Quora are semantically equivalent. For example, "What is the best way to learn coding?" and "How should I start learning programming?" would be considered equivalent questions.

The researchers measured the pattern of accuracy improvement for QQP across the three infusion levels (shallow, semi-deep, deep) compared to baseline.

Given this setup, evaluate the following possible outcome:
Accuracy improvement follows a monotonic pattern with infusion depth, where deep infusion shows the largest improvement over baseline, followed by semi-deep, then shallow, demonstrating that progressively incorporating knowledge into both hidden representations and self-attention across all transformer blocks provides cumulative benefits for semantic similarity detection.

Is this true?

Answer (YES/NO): YES